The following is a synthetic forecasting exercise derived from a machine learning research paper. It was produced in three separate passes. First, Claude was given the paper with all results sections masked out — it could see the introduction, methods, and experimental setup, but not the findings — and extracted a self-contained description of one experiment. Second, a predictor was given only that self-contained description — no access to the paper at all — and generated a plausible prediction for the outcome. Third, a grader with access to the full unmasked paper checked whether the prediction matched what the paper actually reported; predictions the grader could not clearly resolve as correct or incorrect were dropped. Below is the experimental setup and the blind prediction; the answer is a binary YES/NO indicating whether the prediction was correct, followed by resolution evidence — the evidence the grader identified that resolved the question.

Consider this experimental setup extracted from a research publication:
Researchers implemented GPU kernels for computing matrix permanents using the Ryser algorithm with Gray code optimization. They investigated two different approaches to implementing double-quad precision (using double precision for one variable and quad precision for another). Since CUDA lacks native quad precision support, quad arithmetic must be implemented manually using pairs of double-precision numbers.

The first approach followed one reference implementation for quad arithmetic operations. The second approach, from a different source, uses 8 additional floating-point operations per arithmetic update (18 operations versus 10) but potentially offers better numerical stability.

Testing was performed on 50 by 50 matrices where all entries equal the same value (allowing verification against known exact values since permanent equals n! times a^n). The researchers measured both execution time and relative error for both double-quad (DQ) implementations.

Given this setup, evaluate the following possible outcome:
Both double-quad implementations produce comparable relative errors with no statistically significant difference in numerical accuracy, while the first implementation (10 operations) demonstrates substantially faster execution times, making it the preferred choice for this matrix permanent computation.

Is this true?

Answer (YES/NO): NO